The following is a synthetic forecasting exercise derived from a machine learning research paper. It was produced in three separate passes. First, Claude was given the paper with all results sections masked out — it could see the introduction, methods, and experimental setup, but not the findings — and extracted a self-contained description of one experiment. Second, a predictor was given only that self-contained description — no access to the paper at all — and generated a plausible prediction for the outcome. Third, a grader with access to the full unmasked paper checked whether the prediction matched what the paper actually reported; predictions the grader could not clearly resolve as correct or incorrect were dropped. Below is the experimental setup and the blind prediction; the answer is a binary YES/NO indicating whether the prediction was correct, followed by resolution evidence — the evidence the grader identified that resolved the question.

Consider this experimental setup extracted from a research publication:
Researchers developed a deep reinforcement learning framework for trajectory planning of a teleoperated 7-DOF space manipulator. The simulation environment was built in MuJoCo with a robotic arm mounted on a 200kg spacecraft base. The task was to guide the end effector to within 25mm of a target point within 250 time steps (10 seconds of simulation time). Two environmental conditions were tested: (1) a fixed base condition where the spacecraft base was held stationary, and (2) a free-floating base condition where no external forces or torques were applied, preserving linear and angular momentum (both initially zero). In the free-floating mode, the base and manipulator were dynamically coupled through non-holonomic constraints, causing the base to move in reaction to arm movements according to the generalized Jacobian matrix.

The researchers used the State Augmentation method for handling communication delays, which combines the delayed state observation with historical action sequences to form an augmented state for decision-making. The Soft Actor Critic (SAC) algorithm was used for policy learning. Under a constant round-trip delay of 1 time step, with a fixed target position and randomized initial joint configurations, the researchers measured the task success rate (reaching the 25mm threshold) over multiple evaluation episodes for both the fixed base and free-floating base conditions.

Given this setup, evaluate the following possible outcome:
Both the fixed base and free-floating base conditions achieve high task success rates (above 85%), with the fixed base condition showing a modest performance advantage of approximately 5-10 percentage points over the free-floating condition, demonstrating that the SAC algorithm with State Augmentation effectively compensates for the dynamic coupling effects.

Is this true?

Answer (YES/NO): NO